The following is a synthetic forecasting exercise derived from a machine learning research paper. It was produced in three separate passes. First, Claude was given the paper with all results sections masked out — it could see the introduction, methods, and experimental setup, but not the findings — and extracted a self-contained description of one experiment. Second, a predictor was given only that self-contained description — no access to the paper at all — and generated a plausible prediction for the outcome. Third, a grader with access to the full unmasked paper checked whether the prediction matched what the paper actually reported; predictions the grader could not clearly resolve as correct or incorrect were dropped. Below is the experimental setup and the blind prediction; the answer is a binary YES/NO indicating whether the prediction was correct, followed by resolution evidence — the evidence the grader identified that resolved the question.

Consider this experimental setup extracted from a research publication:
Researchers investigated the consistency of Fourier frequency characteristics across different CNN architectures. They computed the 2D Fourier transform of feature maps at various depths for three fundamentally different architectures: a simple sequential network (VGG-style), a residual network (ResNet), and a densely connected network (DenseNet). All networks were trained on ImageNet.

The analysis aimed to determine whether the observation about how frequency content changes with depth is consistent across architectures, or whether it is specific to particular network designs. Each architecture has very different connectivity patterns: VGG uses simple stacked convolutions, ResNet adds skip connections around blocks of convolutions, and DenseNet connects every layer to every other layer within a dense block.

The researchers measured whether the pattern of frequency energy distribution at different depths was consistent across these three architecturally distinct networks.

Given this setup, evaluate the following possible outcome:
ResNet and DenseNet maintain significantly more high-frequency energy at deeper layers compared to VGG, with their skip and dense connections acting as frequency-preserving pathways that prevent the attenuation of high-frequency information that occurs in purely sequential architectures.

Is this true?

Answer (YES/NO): NO